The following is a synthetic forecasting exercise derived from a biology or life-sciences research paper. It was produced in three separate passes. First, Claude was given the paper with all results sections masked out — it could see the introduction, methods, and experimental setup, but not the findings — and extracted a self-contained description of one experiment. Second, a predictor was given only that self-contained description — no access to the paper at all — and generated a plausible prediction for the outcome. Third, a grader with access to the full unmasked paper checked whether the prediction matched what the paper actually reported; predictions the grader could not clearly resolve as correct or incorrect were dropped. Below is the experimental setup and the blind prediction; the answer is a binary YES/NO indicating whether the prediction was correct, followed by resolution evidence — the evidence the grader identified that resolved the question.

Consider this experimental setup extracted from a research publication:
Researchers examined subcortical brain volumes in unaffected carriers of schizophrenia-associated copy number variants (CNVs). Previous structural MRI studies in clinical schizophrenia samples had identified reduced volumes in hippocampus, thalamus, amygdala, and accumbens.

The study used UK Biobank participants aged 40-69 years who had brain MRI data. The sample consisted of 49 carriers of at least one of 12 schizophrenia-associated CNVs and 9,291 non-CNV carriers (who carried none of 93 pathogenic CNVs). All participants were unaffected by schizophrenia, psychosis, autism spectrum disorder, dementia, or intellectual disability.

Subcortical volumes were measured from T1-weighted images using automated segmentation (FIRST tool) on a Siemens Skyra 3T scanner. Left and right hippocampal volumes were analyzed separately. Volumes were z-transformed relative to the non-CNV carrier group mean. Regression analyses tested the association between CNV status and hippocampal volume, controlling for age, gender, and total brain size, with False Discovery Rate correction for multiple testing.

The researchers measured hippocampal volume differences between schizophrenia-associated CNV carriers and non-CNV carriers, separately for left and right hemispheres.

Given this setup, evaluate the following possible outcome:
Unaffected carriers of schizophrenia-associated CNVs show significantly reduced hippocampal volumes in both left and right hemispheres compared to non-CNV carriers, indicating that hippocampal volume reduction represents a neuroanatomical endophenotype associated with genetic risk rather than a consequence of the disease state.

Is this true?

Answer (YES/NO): NO